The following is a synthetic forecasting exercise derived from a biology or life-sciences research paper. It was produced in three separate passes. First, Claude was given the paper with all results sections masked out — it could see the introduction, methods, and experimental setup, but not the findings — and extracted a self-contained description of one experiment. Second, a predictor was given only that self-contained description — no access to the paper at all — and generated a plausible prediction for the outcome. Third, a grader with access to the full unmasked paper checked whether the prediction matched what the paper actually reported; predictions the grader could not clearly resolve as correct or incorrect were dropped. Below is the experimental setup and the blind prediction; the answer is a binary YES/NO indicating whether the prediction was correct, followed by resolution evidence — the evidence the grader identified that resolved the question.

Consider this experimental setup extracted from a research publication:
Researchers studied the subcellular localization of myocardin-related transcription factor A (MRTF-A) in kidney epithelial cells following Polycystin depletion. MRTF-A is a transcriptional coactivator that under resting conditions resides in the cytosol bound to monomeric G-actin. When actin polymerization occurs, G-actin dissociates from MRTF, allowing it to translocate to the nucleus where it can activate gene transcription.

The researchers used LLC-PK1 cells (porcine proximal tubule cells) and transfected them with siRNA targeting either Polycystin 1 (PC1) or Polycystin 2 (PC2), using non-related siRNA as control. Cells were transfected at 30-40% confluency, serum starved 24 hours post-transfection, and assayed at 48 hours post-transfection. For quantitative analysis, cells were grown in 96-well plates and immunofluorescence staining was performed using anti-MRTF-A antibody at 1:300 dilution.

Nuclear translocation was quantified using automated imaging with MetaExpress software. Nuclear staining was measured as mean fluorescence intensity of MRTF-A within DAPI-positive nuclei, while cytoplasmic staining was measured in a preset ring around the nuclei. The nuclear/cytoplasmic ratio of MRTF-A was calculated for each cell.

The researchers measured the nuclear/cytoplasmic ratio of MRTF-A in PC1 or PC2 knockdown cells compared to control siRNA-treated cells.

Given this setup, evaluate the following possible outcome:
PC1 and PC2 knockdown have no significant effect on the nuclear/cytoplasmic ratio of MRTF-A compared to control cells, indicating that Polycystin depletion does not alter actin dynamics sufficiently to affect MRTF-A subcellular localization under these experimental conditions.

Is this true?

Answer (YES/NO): NO